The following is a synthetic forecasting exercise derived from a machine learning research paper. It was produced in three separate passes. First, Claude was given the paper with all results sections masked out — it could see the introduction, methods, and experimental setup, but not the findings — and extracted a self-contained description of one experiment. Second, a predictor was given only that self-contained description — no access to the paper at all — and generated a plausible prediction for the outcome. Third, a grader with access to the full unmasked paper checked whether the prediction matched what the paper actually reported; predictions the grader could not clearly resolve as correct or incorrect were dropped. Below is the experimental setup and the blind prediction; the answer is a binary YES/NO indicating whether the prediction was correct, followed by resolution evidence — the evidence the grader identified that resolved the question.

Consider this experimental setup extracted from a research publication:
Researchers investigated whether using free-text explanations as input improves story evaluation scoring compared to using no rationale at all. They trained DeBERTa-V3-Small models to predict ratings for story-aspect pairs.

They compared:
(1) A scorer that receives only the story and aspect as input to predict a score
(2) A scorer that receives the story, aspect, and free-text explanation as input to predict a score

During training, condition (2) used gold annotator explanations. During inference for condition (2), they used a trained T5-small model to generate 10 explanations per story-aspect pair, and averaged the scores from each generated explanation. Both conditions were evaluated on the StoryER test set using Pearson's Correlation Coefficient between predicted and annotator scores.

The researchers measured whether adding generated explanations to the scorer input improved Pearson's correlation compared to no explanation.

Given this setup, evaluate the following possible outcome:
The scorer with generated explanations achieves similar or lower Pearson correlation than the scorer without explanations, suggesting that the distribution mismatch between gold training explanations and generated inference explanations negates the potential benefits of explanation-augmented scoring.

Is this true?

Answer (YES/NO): YES